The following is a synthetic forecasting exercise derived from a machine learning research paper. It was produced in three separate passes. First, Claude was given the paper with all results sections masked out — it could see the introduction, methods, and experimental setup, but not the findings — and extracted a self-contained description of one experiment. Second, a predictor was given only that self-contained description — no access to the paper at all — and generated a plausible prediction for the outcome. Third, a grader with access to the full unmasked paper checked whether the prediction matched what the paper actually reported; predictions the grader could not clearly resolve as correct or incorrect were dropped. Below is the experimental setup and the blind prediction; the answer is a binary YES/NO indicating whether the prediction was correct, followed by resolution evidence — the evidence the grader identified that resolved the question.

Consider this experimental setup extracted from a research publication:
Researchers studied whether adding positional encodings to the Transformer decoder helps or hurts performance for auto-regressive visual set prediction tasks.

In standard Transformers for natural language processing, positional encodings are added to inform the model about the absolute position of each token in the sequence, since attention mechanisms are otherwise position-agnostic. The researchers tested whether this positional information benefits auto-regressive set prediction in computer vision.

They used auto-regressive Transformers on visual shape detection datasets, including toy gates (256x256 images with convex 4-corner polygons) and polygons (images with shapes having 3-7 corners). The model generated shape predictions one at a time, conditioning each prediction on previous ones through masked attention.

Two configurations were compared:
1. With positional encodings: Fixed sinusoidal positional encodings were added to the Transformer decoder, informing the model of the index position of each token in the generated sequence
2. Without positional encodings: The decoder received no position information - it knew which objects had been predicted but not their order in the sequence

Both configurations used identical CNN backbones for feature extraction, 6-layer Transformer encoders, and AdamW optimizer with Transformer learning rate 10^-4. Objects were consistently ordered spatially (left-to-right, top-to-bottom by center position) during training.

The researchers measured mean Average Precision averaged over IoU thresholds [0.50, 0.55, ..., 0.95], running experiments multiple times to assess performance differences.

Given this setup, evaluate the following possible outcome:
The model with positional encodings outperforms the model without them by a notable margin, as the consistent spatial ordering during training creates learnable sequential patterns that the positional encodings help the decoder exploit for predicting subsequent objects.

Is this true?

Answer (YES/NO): NO